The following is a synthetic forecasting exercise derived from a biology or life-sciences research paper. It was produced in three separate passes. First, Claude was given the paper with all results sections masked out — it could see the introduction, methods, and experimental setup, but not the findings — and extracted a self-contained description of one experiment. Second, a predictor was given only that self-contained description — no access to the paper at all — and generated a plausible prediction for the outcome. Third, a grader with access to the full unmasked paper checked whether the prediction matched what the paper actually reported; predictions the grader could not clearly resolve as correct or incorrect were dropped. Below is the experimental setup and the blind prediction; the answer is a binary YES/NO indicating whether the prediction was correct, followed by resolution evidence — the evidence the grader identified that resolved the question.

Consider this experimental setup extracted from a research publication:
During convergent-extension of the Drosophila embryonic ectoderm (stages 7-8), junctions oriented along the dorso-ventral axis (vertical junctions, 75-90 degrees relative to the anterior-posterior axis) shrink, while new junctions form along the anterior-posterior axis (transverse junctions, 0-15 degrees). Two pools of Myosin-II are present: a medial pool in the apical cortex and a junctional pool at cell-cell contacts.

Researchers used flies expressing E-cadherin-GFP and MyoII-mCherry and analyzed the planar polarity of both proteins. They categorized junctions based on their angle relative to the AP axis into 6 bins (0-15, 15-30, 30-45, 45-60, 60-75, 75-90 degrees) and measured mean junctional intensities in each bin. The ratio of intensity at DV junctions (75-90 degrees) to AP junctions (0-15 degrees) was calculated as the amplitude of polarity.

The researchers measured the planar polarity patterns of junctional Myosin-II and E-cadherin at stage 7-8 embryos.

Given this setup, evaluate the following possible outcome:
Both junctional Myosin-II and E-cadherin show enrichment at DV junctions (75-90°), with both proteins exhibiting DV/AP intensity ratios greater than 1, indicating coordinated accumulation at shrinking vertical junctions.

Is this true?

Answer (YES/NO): NO